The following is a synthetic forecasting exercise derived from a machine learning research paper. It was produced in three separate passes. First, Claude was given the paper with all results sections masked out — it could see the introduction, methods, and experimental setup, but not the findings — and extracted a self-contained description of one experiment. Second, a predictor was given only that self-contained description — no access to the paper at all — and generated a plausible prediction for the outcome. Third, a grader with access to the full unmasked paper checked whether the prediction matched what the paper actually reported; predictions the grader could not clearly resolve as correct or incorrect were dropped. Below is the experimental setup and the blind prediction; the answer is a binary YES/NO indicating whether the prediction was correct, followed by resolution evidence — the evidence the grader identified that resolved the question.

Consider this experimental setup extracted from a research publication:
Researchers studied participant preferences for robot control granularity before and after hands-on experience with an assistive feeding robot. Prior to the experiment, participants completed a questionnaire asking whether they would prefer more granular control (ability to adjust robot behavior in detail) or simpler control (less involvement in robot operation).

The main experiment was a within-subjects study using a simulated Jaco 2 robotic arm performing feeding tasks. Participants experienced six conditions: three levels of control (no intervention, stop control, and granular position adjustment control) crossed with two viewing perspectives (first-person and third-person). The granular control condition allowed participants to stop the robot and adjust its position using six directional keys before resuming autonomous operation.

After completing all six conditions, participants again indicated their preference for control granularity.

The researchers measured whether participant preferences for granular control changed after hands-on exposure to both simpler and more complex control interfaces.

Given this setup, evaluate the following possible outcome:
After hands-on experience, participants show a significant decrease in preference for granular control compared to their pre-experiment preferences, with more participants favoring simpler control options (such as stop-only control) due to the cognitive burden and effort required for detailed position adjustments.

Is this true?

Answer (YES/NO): NO